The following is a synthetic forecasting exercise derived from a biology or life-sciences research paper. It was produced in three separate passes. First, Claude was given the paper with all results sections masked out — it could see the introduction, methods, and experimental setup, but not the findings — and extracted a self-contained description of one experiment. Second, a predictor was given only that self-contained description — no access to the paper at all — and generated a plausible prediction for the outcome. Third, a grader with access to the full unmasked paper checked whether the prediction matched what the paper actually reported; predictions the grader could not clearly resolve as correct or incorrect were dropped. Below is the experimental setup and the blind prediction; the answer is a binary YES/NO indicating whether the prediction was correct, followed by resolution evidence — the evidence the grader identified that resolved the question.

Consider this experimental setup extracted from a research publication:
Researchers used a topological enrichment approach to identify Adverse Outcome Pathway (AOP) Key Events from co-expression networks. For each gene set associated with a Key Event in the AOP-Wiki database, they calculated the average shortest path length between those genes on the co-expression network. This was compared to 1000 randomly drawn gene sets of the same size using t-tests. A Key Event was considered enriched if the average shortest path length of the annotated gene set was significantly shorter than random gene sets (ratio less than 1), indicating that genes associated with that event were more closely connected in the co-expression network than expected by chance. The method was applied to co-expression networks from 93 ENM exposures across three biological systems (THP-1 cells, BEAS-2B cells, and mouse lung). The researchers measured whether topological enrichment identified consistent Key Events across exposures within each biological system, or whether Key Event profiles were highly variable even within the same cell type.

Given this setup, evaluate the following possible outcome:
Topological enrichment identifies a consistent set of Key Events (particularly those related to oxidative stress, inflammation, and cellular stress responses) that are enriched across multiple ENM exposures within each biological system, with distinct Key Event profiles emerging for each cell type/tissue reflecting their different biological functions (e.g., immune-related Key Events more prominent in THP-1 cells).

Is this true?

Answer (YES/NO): YES